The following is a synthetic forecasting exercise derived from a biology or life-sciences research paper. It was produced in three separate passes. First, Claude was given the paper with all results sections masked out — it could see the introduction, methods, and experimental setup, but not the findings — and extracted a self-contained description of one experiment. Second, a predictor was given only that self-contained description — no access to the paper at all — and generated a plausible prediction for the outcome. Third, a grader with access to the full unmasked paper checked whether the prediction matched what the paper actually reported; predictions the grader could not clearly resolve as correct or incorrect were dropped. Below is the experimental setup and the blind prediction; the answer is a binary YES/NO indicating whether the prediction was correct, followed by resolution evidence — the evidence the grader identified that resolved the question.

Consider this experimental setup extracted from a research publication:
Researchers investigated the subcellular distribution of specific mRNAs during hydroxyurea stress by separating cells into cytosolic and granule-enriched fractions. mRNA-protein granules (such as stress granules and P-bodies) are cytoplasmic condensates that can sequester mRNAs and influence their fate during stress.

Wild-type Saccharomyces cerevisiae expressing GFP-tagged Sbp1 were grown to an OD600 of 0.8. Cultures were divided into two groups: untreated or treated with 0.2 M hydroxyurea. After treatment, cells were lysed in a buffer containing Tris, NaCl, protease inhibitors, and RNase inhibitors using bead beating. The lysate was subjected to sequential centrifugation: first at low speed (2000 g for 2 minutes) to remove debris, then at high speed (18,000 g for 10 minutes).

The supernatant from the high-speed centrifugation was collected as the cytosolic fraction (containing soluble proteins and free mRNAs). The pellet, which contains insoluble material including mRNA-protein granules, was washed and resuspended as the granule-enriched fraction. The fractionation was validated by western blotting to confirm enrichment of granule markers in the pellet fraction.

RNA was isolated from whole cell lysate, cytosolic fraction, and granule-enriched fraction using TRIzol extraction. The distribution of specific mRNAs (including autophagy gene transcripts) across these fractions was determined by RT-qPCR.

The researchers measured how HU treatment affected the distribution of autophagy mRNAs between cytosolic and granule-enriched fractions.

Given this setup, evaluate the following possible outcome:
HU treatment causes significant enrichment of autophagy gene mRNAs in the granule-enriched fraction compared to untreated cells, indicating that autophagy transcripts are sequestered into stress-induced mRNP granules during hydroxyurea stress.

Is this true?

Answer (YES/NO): NO